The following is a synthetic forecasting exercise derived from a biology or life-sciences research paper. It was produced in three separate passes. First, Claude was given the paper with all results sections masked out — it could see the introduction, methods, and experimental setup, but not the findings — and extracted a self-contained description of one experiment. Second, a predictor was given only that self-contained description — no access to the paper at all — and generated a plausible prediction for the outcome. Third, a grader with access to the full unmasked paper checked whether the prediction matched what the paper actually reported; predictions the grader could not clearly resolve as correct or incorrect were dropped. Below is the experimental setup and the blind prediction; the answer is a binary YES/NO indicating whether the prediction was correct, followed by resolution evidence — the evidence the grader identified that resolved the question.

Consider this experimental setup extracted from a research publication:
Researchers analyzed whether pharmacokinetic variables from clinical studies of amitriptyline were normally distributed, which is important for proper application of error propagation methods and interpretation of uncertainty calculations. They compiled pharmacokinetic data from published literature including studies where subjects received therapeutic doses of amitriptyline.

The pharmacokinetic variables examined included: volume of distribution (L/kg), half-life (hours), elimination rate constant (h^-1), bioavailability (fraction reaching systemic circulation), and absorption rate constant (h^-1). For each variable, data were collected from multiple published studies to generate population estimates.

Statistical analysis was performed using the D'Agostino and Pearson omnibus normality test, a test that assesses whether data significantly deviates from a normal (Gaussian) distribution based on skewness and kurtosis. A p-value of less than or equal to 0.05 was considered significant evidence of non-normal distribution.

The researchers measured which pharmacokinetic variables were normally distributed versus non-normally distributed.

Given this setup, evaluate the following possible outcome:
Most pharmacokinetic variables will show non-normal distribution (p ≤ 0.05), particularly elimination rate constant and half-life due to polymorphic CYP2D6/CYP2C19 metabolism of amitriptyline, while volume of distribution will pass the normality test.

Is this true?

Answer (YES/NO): NO